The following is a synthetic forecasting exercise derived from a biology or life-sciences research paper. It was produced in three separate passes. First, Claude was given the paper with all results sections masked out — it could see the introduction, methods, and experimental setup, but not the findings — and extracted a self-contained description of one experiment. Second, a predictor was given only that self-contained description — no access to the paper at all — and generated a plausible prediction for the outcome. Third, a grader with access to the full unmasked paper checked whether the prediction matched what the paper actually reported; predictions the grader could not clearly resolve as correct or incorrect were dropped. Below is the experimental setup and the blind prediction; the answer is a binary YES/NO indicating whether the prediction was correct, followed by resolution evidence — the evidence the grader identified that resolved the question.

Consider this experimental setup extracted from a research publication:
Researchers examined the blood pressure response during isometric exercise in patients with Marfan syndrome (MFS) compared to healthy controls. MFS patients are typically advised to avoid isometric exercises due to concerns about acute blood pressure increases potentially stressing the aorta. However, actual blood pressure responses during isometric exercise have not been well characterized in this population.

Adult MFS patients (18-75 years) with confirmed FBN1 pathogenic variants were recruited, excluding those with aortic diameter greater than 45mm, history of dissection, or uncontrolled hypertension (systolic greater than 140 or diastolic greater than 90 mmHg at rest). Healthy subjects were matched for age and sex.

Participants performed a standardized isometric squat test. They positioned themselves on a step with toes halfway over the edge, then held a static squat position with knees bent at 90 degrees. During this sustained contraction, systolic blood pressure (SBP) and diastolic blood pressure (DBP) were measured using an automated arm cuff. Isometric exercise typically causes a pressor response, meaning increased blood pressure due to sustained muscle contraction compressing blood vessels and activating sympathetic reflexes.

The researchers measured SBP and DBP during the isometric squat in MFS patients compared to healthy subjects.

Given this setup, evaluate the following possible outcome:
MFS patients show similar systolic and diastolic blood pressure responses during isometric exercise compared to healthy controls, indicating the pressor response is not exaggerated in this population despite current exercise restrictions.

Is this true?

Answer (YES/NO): NO